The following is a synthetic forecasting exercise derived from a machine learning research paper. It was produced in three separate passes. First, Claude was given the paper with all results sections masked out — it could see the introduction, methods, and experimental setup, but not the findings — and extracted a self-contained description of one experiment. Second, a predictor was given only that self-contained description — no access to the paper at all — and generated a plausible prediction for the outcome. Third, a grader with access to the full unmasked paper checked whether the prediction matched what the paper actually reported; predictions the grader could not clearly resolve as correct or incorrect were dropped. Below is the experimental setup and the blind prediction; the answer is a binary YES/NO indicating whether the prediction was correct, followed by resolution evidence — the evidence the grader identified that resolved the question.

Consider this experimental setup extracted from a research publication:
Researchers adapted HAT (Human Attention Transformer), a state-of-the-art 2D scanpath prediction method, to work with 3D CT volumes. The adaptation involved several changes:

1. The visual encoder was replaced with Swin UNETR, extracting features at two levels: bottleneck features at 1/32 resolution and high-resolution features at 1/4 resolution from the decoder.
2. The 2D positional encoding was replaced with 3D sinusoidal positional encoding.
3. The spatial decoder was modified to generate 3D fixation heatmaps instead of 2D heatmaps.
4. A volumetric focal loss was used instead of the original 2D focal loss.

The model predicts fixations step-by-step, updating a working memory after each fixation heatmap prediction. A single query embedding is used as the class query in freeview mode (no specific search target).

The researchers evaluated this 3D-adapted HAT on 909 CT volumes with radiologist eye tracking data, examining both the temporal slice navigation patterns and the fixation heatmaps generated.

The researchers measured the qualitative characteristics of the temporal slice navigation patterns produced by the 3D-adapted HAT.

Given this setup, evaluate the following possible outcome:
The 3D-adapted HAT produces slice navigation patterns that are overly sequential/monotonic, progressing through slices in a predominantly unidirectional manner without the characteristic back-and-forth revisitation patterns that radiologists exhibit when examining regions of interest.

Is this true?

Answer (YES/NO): NO